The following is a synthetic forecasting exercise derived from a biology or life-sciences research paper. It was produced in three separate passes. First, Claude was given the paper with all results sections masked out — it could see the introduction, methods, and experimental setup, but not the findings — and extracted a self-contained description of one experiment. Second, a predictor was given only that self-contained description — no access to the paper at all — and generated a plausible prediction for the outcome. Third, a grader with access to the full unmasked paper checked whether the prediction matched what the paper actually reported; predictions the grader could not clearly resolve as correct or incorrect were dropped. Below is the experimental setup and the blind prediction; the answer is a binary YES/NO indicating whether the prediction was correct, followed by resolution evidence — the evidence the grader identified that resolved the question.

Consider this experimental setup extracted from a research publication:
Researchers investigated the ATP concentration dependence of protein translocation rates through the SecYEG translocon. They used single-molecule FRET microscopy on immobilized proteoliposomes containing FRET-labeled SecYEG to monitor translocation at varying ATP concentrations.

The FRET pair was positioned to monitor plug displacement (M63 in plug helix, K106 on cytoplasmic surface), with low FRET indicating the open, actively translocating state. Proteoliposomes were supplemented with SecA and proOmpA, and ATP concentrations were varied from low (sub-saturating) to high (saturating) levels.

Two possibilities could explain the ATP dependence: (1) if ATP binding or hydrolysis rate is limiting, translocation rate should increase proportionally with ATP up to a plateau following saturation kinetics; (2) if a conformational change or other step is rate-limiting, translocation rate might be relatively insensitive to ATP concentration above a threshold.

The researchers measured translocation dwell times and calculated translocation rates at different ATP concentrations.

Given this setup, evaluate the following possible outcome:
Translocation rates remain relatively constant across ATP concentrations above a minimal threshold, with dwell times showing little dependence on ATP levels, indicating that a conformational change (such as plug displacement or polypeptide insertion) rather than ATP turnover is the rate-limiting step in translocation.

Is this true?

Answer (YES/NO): NO